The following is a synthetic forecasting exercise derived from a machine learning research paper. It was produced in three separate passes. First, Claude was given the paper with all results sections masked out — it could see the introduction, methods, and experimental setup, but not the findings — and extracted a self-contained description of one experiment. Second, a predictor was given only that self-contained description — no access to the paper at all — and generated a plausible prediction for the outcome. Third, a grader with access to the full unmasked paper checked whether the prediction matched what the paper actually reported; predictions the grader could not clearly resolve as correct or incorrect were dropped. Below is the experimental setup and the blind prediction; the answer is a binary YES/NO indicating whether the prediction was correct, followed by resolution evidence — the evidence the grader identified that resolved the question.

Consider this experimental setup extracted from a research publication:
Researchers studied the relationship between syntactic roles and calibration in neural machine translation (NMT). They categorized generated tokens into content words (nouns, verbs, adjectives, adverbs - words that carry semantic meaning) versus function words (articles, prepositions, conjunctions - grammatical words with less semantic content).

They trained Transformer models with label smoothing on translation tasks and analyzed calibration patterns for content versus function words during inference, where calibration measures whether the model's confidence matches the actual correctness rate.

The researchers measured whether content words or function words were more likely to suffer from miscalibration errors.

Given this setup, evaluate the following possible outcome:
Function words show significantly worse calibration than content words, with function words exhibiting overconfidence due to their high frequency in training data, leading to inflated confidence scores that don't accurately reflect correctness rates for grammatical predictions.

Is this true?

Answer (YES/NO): NO